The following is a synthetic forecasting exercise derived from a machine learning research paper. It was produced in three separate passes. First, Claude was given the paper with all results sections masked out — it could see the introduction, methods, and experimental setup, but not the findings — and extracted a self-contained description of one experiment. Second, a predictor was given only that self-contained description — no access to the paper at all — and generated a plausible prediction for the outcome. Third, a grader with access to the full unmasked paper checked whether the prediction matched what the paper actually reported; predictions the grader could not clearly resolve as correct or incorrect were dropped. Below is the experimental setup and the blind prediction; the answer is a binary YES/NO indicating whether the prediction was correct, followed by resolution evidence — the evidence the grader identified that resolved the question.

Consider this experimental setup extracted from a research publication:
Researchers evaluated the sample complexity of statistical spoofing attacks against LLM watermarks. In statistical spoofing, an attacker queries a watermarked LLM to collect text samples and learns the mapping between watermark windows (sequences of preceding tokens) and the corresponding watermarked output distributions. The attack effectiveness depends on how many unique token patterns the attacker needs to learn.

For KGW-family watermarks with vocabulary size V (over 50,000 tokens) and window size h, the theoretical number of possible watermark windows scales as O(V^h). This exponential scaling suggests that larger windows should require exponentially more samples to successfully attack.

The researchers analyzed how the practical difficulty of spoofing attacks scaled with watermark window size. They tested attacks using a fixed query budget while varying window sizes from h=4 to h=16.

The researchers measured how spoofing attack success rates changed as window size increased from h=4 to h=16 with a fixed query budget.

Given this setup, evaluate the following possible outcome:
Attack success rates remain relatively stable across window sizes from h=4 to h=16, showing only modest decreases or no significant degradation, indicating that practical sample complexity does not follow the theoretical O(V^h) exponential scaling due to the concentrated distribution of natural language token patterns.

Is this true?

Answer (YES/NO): NO